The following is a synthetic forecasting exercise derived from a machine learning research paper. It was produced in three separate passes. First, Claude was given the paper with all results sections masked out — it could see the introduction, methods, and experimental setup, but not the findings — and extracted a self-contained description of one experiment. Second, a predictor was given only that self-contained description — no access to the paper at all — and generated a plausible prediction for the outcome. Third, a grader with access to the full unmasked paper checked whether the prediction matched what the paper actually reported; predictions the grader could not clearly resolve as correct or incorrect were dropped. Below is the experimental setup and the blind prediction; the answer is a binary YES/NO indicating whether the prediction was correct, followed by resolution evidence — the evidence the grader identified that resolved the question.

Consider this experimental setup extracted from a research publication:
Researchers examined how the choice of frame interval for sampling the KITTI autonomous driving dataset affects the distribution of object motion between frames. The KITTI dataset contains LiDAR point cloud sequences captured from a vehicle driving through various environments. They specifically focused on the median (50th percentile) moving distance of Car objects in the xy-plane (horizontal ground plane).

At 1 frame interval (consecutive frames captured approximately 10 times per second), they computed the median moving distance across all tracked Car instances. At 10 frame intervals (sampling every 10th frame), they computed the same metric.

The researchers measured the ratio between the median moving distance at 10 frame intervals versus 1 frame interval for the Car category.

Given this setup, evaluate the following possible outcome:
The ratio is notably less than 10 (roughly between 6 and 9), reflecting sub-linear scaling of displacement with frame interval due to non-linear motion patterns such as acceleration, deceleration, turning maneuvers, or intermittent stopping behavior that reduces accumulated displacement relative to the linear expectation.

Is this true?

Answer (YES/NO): YES